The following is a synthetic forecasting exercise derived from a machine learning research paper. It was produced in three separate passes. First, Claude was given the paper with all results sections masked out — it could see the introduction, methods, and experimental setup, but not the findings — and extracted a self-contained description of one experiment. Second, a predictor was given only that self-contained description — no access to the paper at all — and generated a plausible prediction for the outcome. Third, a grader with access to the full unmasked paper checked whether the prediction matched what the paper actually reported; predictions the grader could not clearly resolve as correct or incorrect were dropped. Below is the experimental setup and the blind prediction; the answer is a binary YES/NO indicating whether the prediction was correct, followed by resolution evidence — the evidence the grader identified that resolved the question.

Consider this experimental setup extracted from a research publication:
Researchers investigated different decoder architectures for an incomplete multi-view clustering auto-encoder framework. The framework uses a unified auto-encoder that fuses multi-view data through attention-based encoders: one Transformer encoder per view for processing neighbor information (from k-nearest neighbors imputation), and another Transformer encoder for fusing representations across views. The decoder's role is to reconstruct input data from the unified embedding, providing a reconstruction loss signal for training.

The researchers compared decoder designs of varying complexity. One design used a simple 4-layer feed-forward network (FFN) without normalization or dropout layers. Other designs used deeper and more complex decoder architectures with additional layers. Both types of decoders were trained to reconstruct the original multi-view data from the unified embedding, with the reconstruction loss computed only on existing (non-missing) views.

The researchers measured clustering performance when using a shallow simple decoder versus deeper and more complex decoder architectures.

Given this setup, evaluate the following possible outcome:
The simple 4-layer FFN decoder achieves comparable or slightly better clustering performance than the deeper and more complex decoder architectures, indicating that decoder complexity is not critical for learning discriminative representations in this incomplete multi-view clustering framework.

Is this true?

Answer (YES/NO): YES